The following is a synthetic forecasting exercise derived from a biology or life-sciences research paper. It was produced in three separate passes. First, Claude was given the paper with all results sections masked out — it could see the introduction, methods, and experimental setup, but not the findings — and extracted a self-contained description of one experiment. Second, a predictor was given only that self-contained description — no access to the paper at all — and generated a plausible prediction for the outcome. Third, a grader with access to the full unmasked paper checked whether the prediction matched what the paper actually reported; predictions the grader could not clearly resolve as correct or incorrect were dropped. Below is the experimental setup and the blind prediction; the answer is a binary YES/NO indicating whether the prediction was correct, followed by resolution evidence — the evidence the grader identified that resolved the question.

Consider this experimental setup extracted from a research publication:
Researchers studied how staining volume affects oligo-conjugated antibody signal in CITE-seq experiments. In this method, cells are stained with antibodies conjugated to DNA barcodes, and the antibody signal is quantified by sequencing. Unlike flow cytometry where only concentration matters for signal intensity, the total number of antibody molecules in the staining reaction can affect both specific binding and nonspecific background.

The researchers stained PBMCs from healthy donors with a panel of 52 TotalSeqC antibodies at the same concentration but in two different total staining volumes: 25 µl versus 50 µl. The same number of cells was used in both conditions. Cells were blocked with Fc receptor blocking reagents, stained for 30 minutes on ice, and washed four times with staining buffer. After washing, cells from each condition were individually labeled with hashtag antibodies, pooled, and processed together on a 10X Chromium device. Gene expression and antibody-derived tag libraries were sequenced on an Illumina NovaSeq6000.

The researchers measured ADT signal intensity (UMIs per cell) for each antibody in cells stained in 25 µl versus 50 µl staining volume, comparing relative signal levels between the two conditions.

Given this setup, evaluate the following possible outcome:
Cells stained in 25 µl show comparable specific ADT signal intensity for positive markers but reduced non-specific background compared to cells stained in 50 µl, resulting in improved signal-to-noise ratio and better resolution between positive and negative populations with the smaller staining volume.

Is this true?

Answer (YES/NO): NO